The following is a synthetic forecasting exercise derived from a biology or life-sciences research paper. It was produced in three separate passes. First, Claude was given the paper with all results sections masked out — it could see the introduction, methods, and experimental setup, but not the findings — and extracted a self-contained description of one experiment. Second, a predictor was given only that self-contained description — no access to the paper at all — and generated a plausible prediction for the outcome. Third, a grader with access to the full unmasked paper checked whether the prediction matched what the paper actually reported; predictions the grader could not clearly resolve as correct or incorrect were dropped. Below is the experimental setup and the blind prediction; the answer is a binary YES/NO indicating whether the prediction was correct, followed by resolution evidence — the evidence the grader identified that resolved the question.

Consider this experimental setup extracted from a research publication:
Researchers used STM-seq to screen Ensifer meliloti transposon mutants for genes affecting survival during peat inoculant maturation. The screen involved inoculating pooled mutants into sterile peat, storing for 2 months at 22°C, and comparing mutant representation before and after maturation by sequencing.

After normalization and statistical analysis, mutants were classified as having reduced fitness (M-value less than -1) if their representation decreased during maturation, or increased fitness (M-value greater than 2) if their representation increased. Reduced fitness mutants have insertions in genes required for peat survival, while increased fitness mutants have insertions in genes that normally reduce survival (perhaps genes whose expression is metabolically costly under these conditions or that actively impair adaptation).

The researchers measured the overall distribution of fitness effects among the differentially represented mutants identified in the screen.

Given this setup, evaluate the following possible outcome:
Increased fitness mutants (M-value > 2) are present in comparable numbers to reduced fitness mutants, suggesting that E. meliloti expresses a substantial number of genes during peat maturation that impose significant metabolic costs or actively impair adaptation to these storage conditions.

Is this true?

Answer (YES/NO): NO